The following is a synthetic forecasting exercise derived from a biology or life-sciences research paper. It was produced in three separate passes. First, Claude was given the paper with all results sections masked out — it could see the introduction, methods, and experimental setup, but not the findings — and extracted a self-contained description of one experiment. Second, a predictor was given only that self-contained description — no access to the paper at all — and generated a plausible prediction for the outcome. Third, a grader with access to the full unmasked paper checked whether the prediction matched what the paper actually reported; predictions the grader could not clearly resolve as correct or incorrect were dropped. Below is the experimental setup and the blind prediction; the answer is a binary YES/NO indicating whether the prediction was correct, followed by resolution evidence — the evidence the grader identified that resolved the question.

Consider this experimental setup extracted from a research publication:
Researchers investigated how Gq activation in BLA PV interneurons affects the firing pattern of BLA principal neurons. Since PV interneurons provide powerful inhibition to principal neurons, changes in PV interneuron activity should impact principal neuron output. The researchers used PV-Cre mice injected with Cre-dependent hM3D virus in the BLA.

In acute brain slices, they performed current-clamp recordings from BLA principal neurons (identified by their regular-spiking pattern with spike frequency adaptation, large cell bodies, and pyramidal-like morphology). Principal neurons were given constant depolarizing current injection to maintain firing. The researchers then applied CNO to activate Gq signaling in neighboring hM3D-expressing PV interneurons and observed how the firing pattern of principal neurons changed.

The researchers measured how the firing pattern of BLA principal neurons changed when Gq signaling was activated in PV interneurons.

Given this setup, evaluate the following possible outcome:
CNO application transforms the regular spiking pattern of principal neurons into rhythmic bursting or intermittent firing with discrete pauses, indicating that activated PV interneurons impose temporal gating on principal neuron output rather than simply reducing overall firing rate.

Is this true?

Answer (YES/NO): YES